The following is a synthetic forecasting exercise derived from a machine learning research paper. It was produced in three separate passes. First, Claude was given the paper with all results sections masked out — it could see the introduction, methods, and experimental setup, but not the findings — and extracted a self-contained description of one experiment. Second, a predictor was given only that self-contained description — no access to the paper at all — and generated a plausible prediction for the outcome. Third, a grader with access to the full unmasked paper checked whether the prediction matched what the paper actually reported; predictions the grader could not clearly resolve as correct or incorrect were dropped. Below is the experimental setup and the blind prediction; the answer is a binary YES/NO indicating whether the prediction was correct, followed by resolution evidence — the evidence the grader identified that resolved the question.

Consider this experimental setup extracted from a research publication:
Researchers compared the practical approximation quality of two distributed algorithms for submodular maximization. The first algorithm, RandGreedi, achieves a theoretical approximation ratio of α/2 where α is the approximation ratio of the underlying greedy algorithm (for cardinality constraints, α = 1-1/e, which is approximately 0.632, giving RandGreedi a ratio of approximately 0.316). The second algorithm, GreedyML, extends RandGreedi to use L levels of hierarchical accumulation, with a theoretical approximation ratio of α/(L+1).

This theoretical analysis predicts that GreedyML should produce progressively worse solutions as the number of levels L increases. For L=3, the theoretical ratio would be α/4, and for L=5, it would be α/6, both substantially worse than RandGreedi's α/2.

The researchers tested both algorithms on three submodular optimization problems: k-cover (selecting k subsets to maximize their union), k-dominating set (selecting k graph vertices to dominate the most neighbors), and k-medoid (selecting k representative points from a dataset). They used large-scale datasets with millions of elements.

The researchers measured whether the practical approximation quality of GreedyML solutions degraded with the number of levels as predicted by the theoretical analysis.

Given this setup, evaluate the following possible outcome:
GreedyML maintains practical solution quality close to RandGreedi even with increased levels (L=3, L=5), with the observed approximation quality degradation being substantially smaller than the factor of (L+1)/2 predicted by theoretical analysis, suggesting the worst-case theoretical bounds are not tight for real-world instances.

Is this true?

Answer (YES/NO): YES